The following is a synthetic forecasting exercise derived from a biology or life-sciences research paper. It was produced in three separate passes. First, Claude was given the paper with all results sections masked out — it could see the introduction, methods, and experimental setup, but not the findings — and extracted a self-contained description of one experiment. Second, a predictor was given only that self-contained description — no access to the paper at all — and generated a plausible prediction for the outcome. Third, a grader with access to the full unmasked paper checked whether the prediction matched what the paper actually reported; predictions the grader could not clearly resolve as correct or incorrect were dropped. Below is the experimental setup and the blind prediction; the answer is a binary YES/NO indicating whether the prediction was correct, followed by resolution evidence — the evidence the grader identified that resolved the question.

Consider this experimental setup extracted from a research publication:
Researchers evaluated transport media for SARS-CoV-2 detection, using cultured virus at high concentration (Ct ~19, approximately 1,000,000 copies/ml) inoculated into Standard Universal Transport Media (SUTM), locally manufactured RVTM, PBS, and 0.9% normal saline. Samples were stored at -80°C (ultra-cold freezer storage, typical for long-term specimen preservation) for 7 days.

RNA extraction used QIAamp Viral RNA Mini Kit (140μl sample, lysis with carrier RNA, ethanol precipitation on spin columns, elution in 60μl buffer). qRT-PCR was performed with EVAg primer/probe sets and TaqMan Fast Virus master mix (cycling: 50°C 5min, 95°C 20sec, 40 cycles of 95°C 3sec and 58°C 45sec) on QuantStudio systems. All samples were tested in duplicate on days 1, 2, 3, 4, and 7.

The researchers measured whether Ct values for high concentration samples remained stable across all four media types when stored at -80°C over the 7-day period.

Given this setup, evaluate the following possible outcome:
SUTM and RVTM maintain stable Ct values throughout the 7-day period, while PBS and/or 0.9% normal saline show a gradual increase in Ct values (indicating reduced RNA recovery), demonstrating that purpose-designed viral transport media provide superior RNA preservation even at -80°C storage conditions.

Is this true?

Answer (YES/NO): NO